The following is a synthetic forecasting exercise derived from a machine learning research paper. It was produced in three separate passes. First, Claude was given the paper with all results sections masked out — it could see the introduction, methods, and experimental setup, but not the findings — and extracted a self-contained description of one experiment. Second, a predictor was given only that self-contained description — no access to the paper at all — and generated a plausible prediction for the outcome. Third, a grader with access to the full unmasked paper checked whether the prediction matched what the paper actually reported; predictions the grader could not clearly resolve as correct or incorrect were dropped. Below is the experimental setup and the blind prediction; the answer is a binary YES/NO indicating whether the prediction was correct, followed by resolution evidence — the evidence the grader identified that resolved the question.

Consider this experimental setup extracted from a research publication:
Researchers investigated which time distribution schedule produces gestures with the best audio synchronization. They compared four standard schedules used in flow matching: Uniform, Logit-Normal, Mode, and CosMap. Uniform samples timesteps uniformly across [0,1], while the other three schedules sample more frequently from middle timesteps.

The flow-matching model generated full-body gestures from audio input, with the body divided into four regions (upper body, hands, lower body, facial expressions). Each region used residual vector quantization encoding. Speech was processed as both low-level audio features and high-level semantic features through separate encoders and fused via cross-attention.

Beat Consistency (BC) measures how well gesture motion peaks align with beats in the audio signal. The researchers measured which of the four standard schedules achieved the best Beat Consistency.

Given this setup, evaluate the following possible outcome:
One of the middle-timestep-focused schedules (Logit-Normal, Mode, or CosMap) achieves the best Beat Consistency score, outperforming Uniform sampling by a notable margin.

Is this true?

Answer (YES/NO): NO